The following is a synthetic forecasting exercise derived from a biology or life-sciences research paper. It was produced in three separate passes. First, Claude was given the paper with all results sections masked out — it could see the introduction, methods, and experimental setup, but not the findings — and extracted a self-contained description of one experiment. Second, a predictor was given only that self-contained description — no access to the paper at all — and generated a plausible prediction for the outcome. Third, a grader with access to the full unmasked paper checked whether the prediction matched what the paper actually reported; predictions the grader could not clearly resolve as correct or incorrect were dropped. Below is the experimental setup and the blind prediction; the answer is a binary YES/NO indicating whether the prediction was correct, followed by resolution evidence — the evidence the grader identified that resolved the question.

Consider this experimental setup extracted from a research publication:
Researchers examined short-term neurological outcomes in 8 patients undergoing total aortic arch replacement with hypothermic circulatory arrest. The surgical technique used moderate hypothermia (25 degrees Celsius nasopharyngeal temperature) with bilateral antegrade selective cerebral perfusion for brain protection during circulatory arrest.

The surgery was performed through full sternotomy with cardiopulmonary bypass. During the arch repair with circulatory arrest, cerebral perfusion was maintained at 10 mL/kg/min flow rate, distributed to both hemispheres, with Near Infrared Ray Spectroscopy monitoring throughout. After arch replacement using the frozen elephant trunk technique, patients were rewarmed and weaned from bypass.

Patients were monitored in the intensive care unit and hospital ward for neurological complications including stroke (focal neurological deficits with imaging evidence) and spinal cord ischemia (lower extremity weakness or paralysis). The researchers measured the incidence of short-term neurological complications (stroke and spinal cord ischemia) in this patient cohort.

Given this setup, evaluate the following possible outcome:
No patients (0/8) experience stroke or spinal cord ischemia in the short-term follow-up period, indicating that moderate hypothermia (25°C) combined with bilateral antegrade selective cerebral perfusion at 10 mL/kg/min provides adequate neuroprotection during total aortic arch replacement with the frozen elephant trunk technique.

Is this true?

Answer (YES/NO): YES